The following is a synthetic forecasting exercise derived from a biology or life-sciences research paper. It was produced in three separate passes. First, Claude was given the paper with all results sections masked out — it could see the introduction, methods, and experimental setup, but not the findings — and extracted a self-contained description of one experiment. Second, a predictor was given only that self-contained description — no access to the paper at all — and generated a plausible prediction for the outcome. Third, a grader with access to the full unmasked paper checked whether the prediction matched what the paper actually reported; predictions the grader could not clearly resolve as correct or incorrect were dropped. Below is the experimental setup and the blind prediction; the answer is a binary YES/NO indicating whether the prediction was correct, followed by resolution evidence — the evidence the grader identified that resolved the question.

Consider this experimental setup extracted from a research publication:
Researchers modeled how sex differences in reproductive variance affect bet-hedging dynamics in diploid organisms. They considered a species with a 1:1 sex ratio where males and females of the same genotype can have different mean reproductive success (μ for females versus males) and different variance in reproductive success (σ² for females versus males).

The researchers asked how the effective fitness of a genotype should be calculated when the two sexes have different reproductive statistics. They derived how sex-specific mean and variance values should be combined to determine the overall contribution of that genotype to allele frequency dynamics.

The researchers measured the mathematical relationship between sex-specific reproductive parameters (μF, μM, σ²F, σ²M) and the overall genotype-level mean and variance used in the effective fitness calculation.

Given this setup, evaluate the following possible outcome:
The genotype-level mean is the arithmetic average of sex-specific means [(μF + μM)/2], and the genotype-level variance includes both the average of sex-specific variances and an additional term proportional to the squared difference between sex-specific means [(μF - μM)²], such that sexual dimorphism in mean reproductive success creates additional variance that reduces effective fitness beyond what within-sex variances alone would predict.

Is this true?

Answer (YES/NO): NO